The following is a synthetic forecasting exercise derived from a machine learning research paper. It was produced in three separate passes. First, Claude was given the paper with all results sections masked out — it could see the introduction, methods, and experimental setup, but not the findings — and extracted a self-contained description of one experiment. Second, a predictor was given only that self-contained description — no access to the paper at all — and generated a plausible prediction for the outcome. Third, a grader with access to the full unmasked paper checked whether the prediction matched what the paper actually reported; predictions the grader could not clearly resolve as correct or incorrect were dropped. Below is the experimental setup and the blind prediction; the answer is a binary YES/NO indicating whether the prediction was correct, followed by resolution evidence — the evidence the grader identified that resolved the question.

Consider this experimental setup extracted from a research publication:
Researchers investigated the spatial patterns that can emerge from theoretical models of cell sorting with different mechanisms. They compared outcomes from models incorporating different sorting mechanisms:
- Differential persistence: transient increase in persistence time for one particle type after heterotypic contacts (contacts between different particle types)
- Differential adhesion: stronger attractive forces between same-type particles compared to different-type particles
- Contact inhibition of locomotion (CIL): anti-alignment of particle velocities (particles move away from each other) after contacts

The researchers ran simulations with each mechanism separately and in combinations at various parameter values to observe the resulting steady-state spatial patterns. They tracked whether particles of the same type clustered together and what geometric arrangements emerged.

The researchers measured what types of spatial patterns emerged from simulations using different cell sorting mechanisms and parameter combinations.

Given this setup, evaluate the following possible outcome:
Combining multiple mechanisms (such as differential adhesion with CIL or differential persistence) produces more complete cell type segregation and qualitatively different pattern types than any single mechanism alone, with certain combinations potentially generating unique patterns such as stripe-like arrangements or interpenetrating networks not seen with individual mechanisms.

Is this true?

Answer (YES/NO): NO